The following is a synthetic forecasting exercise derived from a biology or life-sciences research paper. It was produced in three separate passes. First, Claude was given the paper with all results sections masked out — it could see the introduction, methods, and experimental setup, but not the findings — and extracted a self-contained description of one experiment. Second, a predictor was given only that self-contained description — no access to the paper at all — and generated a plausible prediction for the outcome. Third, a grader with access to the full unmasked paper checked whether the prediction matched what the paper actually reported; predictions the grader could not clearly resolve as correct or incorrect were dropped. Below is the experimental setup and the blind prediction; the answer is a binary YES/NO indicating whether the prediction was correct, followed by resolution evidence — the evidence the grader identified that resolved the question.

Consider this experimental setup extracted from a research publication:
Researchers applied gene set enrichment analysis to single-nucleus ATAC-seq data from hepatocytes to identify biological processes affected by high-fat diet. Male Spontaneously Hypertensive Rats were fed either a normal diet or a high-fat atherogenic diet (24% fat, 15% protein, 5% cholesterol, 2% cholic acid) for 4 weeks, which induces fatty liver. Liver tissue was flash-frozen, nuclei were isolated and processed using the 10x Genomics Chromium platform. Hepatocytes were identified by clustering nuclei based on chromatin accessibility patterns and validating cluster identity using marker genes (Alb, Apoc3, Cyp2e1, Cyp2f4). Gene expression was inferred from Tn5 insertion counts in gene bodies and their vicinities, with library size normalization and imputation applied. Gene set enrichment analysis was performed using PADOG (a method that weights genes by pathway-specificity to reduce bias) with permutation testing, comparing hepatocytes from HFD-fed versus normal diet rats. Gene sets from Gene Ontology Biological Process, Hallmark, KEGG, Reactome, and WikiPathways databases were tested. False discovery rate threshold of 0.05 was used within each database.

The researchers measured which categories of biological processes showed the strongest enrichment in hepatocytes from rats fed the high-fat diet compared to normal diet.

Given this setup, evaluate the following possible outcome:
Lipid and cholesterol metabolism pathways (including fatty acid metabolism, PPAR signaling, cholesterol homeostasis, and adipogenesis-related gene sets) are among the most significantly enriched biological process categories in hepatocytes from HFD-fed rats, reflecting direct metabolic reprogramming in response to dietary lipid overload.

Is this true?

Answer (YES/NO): YES